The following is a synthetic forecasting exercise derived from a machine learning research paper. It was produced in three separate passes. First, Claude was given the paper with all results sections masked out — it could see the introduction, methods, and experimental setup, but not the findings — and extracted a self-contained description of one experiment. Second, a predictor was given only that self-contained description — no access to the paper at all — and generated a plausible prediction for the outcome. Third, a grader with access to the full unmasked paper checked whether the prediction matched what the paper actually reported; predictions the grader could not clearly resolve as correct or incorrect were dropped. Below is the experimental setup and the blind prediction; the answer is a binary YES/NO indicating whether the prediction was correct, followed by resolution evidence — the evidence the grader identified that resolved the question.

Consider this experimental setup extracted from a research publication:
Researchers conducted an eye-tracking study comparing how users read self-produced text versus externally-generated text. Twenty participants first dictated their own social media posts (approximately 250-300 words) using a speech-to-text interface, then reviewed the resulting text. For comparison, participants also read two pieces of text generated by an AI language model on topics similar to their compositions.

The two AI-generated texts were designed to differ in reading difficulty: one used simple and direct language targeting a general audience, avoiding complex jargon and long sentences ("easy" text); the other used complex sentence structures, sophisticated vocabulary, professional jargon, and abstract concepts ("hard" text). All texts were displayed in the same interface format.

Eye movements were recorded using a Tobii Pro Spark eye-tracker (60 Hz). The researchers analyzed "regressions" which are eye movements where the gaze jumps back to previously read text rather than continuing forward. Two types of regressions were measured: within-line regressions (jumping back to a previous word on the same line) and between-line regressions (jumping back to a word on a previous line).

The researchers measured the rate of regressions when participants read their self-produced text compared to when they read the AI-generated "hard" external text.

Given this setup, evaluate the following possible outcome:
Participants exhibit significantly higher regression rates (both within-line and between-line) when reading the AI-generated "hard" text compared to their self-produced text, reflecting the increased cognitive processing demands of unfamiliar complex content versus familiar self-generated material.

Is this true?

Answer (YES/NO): NO